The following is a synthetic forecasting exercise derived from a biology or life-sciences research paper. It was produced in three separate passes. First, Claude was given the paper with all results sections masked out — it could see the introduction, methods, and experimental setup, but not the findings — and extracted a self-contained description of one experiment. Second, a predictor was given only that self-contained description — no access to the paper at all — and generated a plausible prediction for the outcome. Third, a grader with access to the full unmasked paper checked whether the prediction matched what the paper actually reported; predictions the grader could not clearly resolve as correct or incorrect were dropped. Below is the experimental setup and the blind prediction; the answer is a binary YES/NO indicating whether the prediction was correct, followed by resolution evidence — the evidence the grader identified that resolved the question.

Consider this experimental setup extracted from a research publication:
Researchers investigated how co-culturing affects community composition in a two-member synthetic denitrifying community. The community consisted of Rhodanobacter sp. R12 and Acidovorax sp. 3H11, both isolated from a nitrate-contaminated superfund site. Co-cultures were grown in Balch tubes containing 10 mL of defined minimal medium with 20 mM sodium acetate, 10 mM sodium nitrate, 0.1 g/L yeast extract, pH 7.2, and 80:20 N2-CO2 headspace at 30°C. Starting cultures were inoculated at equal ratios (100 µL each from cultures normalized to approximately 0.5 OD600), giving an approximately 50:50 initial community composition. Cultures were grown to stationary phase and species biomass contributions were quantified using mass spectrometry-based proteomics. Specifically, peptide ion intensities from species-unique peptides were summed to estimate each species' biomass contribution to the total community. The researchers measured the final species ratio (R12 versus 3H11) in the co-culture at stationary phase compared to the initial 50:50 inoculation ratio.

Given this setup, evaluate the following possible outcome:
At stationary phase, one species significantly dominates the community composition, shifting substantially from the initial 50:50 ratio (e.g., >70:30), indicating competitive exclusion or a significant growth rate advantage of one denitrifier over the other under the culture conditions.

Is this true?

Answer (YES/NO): NO